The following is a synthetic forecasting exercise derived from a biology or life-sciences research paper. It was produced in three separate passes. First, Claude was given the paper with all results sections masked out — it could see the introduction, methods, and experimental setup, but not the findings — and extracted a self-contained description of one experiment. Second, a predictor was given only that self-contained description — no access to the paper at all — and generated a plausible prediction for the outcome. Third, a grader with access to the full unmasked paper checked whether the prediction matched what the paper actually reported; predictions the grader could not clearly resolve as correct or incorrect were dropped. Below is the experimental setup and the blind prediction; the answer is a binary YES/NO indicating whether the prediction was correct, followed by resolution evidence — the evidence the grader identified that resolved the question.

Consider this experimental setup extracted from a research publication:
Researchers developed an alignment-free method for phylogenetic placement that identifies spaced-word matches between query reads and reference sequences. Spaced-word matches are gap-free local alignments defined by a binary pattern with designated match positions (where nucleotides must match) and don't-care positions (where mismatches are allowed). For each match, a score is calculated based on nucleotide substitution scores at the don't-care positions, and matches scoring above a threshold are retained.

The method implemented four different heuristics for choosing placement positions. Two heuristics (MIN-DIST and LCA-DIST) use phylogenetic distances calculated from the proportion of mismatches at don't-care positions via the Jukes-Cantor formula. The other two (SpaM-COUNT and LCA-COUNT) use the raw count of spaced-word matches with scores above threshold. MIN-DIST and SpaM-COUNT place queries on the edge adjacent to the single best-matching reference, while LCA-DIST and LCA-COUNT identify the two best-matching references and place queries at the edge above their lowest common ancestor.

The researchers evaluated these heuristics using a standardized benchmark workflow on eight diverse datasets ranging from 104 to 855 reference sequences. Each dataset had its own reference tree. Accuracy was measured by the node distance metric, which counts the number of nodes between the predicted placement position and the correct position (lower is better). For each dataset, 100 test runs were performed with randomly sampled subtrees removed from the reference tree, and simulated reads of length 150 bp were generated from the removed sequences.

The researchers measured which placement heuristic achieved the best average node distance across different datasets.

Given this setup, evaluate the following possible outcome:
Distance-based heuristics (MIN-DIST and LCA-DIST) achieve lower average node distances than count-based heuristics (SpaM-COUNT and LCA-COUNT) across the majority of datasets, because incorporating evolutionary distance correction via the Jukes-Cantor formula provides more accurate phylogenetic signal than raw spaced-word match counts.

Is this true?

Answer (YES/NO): NO